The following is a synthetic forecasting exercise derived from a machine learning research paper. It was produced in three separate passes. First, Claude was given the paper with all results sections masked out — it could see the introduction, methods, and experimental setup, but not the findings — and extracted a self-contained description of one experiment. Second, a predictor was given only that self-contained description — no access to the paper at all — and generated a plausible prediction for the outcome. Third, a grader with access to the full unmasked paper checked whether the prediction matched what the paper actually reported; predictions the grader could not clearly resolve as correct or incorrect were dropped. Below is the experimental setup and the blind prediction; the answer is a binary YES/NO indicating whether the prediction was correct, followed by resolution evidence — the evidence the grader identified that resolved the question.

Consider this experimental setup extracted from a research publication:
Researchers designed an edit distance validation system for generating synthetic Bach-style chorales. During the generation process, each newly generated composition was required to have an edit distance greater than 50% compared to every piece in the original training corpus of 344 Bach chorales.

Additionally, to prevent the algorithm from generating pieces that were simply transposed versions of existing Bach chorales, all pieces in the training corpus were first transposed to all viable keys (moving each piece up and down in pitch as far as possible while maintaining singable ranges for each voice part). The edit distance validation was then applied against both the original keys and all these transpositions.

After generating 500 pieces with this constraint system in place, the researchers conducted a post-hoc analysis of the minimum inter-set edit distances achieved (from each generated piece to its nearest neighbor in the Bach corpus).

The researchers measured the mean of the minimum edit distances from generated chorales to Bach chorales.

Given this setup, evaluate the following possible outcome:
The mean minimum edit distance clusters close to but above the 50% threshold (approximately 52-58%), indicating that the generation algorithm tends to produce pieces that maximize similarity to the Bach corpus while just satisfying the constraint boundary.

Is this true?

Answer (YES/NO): NO